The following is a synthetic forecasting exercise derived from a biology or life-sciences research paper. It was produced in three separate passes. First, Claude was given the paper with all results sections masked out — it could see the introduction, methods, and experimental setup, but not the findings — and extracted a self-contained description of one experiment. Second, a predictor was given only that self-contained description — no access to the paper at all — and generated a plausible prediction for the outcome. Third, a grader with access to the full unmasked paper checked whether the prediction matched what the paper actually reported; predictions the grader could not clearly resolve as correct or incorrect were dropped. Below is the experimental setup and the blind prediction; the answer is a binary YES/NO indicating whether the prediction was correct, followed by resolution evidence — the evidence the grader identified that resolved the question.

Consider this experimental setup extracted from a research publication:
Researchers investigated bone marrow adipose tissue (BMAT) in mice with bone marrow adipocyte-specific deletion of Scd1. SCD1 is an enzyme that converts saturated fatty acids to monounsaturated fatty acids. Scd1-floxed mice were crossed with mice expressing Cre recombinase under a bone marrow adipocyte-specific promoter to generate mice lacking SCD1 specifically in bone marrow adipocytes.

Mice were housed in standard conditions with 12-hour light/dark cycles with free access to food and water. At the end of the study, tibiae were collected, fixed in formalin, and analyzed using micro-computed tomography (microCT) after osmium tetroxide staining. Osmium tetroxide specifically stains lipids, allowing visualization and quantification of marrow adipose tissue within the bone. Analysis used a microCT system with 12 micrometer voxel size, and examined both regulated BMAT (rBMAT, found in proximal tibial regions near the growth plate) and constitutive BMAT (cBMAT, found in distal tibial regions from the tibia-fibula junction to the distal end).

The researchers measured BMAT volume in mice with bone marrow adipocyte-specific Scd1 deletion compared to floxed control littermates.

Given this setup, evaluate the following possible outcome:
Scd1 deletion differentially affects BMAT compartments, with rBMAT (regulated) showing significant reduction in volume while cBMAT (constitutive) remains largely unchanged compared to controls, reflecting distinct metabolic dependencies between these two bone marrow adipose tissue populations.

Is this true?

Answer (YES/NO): NO